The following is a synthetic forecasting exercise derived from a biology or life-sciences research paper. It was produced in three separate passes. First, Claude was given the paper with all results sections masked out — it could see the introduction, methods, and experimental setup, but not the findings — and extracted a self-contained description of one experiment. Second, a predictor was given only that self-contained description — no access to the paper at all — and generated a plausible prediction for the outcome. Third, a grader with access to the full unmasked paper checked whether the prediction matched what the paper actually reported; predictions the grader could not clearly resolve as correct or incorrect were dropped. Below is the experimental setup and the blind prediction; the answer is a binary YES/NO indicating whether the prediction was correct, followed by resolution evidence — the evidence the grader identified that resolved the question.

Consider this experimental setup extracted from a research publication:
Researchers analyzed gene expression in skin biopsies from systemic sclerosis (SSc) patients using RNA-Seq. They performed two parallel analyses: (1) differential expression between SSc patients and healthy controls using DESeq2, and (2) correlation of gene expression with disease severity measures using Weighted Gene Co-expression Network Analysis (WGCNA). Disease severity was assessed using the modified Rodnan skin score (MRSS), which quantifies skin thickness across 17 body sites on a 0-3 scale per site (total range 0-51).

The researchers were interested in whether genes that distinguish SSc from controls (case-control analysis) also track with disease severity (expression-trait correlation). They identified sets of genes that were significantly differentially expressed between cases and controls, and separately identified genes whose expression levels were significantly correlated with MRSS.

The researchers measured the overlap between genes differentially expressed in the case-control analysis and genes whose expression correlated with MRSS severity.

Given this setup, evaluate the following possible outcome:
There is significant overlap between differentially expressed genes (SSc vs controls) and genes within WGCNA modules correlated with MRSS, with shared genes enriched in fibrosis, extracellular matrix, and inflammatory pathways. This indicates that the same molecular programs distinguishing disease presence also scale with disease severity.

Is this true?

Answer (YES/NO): NO